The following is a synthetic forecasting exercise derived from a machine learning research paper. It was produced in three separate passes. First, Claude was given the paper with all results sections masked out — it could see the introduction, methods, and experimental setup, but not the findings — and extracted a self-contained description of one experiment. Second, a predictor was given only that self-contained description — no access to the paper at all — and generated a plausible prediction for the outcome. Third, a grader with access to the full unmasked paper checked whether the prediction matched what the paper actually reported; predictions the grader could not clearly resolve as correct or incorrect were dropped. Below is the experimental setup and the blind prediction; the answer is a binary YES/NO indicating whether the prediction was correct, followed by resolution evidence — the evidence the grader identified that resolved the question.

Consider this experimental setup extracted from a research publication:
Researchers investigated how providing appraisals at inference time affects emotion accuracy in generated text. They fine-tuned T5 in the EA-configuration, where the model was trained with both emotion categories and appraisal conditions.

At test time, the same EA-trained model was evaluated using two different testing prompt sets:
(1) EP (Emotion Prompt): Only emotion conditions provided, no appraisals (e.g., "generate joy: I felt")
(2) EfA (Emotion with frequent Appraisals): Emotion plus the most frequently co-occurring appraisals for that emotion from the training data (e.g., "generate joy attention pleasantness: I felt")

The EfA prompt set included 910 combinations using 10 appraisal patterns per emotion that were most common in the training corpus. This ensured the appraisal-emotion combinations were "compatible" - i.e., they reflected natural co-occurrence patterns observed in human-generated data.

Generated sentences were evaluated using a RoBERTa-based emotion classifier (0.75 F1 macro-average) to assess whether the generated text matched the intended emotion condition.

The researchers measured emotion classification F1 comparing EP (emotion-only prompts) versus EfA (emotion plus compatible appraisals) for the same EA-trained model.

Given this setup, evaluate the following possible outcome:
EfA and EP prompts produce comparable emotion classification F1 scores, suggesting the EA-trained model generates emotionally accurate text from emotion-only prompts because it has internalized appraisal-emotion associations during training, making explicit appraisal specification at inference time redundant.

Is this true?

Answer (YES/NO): NO